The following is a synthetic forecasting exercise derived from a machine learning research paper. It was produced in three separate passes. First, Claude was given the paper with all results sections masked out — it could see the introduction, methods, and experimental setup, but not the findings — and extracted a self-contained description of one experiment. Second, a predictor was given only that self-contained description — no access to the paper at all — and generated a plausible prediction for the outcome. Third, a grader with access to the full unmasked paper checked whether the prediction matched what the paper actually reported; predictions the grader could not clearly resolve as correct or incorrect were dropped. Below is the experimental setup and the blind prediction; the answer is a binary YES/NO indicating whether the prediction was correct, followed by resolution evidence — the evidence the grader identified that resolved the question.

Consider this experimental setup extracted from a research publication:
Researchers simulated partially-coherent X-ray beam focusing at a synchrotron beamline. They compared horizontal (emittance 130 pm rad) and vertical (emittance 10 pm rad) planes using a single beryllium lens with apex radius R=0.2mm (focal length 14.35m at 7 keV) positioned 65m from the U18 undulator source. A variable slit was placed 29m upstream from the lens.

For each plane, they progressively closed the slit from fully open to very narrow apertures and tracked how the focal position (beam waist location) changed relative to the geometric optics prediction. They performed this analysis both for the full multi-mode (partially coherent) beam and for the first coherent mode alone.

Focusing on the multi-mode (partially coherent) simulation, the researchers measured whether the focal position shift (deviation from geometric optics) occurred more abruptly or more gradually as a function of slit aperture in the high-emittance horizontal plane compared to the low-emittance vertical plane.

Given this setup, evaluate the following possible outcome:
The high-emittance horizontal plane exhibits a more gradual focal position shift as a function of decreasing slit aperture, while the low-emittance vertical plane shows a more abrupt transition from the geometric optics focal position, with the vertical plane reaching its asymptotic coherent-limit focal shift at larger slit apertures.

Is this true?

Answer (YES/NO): NO